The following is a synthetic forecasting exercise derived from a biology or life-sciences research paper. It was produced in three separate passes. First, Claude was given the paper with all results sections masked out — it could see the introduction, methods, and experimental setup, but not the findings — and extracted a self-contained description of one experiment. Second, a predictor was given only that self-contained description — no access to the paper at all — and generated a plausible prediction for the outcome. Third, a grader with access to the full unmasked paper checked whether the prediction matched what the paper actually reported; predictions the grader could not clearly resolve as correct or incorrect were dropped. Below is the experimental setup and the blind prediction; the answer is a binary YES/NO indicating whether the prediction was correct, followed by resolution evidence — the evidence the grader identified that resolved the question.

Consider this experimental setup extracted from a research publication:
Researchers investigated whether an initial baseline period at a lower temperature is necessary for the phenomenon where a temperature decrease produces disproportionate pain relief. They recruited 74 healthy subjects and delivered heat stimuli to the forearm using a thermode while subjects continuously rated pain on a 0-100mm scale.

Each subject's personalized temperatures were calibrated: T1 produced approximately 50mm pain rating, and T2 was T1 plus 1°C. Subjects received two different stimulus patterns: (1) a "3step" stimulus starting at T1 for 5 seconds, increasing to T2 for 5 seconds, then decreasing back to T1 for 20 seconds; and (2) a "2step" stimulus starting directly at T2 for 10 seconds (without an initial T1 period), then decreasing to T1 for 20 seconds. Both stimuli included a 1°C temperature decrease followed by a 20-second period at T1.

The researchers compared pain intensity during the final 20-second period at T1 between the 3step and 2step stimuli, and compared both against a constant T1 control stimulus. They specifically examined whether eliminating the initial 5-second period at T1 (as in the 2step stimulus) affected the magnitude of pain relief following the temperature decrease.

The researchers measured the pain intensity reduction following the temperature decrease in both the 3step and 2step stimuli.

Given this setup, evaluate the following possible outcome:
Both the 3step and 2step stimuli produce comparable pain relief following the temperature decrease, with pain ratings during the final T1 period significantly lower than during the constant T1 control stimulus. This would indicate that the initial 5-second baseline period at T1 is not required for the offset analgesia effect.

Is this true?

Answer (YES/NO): NO